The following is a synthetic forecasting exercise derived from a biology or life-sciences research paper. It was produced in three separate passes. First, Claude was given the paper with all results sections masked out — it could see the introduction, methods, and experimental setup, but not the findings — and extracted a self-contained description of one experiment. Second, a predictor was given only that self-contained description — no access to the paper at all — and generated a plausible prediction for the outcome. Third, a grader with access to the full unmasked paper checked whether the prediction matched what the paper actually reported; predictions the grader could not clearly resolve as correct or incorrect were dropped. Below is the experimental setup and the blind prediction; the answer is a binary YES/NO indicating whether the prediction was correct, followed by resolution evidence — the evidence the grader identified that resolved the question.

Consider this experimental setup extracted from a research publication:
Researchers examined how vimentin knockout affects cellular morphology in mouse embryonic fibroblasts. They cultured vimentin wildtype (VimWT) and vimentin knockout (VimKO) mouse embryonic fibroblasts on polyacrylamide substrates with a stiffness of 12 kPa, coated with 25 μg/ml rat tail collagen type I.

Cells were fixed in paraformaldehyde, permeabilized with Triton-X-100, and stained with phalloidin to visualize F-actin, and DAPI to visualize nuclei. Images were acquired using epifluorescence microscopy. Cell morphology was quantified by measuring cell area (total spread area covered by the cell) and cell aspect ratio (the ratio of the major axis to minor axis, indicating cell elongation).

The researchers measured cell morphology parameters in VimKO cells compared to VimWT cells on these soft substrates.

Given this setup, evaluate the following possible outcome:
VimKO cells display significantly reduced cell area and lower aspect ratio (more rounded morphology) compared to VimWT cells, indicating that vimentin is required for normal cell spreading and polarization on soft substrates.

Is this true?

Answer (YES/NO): NO